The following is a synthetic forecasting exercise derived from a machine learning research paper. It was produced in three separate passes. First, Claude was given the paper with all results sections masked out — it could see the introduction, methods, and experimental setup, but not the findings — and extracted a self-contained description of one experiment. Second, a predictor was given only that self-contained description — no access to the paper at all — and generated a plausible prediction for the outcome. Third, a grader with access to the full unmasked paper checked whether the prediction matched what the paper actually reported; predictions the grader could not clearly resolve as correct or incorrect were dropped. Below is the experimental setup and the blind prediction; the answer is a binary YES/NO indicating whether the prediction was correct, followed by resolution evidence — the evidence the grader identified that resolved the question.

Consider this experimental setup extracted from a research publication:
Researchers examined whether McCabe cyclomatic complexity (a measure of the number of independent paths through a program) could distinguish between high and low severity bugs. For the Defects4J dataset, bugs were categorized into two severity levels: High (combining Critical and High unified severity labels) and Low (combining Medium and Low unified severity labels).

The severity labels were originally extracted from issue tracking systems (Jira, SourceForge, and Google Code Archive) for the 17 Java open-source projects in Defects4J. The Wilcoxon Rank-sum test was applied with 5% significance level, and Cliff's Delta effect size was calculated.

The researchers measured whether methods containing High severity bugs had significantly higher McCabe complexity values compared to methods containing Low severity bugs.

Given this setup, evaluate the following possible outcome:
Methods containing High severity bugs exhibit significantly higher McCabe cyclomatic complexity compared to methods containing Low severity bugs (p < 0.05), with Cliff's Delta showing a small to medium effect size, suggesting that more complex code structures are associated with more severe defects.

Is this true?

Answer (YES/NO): NO